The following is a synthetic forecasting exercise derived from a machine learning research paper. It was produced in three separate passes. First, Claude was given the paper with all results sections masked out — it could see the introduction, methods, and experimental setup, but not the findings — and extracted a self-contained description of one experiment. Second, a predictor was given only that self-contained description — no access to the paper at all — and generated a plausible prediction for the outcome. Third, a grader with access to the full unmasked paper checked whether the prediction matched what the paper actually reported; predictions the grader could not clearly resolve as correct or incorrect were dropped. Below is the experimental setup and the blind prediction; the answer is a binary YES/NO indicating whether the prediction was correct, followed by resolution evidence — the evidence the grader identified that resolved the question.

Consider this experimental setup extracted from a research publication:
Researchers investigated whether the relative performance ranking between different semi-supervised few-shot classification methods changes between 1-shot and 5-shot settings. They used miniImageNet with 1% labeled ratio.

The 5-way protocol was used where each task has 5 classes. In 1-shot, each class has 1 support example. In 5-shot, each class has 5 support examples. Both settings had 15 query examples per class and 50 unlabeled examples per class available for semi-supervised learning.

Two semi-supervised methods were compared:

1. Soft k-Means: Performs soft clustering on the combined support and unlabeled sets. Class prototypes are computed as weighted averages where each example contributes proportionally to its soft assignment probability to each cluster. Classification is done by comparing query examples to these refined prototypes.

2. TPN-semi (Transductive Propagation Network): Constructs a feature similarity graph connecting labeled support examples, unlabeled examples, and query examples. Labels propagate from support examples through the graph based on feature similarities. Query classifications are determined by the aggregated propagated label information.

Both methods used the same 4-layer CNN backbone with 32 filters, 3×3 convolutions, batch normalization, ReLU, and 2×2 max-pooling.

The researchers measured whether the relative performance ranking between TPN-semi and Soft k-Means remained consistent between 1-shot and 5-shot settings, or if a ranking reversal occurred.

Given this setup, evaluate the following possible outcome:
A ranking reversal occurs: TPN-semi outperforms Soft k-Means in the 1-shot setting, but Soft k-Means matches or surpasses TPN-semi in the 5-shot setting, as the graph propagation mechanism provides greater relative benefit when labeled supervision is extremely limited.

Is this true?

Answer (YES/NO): NO